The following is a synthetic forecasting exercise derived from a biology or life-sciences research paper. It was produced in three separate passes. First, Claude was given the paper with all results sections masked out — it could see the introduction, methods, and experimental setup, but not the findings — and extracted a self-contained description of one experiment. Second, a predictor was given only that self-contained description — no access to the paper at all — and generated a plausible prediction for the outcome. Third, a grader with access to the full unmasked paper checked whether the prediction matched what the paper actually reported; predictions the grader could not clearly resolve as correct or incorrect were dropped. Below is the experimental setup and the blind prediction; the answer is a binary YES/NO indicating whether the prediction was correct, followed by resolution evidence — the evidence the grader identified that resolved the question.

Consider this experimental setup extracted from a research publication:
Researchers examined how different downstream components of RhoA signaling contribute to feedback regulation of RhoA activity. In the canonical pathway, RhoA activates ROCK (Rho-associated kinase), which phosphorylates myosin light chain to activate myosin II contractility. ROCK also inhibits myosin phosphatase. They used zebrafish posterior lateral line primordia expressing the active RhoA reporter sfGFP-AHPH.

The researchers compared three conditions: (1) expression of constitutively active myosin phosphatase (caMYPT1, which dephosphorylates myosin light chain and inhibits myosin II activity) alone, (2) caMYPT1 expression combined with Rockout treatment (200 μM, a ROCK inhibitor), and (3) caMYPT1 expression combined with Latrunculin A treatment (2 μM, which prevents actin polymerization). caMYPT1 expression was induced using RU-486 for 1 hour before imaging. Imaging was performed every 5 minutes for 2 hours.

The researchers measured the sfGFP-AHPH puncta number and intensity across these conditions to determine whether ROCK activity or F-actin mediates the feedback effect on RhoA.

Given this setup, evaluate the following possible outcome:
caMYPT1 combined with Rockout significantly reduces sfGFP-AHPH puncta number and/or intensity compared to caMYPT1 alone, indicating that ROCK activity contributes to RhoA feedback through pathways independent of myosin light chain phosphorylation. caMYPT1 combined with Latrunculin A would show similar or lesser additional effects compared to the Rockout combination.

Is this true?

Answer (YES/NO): NO